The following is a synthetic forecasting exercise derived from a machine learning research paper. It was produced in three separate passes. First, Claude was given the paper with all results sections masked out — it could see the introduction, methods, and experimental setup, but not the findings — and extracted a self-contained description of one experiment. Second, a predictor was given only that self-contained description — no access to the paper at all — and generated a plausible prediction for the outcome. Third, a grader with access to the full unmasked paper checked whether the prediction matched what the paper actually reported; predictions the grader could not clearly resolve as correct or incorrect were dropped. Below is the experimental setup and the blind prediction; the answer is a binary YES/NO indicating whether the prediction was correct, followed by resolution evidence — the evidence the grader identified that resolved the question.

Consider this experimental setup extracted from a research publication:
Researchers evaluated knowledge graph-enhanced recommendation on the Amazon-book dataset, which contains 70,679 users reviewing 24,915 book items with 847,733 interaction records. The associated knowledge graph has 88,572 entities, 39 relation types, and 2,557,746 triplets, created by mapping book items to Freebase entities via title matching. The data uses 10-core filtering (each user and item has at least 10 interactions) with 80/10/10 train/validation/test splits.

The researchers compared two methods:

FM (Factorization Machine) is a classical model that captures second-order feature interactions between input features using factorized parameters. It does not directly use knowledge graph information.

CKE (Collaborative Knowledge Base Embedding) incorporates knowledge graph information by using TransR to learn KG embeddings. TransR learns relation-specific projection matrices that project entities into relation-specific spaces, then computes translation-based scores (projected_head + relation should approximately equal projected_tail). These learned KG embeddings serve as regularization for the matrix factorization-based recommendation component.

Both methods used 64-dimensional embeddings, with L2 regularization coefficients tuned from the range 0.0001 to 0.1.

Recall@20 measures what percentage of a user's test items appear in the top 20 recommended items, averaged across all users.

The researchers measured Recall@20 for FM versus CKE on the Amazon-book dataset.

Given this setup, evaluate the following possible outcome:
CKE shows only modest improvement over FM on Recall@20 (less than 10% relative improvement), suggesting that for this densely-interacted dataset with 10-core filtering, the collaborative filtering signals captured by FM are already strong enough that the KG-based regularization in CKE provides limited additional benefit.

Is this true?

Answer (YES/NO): NO